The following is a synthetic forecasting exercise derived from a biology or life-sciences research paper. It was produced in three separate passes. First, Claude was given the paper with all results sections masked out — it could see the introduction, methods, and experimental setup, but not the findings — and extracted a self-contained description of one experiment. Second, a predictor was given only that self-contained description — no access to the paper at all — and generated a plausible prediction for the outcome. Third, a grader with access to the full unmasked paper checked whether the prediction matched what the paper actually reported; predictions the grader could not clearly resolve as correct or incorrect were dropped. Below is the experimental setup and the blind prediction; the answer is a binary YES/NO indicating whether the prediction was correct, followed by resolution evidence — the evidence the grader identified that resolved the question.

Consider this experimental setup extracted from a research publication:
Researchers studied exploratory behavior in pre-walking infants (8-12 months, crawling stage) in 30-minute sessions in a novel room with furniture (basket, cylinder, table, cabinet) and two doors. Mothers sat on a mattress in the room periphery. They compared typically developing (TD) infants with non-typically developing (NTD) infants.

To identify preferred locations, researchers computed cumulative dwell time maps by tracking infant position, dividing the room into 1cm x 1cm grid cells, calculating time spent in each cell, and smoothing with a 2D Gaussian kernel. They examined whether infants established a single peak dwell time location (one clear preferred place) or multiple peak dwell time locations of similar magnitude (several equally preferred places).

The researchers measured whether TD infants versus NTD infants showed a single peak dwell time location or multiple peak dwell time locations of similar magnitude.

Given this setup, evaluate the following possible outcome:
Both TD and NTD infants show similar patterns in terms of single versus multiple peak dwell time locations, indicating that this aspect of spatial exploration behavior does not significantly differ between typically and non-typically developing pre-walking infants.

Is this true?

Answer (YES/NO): NO